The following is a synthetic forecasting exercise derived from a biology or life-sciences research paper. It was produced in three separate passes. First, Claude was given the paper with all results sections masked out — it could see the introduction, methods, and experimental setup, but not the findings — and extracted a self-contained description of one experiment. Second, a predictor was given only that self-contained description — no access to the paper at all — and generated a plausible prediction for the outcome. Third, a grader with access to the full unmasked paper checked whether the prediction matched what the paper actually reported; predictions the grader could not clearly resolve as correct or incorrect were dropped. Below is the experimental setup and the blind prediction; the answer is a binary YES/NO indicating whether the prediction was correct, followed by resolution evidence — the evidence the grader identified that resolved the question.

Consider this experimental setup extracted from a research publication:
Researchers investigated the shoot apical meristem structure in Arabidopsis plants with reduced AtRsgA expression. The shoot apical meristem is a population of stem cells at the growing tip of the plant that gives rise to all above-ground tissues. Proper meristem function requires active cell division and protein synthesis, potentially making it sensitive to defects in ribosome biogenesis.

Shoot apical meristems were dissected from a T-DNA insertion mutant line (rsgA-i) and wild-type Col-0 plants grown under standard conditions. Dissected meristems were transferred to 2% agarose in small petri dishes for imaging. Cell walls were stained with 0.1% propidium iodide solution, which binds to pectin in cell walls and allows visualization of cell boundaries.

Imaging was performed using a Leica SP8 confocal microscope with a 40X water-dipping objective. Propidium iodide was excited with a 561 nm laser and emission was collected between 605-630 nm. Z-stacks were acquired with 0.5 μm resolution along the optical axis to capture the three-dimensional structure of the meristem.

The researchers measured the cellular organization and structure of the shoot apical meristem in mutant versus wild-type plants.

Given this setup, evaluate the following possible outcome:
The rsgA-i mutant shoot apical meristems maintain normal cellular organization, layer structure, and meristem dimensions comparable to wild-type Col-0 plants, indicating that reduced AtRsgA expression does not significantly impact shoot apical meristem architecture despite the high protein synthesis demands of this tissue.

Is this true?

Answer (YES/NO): NO